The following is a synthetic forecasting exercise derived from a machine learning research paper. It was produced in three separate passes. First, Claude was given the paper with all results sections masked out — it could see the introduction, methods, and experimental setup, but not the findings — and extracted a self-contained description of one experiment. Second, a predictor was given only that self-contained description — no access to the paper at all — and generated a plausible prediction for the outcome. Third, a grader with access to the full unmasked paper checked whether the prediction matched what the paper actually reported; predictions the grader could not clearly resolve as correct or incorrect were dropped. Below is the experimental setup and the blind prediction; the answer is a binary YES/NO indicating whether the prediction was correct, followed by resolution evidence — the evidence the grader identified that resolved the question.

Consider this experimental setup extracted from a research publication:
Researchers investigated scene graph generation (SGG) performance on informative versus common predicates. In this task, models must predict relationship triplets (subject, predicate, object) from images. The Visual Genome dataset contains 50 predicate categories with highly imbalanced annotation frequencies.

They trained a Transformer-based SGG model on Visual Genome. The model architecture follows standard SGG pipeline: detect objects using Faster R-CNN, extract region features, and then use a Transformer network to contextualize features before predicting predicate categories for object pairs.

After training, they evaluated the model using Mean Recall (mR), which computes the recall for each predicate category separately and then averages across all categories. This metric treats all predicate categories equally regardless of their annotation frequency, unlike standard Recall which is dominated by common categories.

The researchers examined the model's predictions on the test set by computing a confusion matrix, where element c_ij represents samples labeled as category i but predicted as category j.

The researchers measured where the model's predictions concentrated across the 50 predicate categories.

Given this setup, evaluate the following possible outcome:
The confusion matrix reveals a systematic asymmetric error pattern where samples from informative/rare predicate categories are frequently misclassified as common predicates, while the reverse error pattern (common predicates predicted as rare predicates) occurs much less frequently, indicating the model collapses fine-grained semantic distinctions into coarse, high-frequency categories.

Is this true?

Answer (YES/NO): YES